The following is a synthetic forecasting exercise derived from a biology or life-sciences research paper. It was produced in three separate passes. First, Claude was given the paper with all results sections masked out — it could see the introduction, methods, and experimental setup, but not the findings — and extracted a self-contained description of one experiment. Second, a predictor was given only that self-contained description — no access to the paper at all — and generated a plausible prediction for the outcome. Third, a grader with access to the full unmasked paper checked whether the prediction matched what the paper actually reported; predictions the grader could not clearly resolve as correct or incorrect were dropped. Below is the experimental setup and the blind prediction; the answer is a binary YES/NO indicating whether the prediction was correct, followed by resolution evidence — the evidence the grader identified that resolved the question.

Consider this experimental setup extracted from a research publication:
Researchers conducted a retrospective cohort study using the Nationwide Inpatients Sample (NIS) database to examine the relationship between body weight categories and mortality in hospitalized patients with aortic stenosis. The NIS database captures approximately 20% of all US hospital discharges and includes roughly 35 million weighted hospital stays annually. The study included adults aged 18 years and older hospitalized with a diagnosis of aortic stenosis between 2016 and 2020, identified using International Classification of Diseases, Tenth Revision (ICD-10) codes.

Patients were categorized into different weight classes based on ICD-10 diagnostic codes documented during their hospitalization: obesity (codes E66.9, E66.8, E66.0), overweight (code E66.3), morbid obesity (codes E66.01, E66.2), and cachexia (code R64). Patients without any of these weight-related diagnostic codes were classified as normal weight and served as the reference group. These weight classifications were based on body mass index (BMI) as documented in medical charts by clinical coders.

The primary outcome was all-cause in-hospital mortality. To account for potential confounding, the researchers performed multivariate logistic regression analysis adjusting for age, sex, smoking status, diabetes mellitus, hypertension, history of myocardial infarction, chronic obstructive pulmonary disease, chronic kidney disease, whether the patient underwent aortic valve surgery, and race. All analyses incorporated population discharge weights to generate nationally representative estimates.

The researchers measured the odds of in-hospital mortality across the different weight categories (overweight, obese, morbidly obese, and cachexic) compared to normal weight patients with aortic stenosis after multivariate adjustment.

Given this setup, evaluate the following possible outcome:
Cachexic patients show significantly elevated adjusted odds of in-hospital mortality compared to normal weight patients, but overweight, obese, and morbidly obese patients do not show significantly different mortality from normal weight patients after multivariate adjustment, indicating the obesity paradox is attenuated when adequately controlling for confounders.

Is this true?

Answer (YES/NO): NO